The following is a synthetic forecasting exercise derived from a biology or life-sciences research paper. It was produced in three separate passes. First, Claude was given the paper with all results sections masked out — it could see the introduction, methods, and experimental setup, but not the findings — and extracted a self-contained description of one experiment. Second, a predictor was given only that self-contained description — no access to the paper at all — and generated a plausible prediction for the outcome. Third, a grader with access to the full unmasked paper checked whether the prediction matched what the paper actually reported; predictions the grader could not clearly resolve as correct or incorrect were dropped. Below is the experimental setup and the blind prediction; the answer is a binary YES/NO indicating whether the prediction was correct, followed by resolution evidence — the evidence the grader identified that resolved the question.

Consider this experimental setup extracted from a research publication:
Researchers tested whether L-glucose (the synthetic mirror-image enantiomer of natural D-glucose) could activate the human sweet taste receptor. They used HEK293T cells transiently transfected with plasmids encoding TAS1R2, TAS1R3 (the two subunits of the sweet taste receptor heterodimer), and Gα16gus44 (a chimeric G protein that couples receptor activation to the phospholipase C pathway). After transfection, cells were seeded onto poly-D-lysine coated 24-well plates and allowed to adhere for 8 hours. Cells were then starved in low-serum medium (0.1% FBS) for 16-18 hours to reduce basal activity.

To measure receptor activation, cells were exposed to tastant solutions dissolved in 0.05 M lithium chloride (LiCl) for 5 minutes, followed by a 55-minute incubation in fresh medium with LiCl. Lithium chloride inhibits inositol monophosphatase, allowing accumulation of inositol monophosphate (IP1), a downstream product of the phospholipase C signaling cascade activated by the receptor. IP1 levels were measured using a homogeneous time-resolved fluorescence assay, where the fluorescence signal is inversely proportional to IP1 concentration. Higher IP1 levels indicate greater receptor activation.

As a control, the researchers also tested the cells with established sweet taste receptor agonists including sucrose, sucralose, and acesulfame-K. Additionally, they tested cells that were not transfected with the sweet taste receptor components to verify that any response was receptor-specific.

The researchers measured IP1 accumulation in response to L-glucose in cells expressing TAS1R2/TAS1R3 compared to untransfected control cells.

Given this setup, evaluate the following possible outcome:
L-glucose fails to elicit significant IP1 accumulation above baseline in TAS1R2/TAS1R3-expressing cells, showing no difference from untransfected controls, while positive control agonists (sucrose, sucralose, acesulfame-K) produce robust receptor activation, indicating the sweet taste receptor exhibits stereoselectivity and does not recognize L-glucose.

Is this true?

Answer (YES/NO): NO